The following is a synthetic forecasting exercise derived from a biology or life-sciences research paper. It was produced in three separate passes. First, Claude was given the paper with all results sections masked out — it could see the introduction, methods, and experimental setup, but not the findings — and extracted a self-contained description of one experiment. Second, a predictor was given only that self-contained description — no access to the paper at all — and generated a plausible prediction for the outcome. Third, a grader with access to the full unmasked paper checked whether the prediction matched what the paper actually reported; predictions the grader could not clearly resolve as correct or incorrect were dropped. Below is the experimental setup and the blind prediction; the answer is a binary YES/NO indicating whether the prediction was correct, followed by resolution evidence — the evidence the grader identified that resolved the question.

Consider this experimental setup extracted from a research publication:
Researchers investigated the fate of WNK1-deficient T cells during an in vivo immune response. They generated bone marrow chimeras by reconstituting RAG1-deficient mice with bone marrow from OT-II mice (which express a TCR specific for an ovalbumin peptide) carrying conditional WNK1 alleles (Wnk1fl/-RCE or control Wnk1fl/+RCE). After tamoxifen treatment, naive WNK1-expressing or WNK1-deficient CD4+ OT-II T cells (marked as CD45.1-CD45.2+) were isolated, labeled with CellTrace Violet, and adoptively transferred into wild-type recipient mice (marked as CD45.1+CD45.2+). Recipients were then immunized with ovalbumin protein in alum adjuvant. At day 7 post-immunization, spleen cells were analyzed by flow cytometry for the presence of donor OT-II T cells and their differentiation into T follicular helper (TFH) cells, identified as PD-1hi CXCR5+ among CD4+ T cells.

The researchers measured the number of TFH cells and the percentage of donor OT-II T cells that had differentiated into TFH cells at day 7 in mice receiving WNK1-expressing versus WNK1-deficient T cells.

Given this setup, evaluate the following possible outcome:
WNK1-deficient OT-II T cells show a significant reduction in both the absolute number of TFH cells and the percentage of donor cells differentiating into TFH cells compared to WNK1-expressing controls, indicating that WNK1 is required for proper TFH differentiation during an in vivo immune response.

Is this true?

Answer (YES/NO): YES